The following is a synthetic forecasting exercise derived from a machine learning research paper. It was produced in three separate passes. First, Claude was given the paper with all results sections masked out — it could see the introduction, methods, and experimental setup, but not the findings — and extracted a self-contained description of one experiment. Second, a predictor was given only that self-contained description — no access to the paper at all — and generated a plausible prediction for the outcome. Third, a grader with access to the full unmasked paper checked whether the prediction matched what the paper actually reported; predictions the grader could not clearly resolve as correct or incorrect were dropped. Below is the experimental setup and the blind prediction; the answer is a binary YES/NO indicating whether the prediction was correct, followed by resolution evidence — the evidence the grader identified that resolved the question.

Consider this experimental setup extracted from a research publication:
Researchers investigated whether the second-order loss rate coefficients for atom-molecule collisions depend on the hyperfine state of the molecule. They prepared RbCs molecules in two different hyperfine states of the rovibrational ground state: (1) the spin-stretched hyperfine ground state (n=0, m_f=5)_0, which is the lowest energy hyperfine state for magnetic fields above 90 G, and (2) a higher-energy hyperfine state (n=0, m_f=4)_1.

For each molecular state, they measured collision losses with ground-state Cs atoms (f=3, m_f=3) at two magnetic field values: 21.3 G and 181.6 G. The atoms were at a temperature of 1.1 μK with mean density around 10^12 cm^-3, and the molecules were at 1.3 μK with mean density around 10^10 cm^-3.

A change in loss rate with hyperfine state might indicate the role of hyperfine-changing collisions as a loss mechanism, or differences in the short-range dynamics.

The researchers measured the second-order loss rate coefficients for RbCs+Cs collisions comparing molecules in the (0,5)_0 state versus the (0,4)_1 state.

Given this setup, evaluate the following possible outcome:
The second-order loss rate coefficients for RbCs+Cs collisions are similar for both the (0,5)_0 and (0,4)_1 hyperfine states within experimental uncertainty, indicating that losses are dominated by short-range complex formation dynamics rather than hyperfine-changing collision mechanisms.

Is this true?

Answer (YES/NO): NO